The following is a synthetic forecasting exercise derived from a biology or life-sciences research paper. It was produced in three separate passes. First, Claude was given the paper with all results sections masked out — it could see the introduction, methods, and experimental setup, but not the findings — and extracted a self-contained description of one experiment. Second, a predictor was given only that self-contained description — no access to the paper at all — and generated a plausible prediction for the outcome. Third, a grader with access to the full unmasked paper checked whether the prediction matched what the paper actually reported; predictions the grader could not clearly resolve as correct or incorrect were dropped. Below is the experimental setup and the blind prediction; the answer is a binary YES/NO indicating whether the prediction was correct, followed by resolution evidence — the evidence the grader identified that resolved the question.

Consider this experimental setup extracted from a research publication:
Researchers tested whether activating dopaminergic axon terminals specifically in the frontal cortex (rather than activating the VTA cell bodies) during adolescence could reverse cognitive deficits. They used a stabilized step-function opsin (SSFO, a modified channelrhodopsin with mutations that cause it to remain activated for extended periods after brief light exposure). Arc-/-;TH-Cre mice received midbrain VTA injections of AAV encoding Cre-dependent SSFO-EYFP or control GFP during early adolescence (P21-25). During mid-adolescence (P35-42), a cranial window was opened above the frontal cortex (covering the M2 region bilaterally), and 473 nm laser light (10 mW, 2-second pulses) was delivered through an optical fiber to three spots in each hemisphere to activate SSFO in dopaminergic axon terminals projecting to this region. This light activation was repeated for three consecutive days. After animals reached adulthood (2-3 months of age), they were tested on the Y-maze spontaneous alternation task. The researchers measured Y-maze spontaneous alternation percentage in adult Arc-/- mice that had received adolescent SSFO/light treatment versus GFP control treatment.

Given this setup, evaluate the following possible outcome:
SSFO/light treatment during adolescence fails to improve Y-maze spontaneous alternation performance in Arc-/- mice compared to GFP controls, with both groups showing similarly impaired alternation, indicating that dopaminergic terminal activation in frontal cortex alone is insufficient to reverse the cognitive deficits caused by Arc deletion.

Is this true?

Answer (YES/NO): NO